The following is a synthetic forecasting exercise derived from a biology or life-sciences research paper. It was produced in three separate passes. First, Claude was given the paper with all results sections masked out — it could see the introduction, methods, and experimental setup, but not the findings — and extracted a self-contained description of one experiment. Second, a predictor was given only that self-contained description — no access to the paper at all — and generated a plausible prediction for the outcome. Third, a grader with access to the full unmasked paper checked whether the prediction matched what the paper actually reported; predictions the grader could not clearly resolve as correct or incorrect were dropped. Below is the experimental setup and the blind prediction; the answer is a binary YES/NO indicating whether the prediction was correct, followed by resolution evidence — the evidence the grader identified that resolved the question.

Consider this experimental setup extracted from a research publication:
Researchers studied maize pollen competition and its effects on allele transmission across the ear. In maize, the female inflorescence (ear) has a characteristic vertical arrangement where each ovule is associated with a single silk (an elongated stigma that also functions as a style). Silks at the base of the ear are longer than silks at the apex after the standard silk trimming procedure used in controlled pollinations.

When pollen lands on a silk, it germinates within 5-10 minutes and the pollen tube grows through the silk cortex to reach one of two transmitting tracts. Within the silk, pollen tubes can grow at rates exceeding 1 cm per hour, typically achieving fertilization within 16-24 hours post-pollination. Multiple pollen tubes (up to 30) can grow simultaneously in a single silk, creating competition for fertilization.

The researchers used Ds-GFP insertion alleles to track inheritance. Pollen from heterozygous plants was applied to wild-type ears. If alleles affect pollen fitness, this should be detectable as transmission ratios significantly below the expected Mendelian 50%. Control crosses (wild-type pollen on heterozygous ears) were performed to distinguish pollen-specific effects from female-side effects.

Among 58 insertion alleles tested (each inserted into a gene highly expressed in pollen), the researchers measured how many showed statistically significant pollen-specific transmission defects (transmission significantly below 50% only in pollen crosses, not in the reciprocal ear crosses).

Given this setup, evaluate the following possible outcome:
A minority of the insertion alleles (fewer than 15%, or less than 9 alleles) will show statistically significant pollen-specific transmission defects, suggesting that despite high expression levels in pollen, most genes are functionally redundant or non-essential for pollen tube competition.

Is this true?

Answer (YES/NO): NO